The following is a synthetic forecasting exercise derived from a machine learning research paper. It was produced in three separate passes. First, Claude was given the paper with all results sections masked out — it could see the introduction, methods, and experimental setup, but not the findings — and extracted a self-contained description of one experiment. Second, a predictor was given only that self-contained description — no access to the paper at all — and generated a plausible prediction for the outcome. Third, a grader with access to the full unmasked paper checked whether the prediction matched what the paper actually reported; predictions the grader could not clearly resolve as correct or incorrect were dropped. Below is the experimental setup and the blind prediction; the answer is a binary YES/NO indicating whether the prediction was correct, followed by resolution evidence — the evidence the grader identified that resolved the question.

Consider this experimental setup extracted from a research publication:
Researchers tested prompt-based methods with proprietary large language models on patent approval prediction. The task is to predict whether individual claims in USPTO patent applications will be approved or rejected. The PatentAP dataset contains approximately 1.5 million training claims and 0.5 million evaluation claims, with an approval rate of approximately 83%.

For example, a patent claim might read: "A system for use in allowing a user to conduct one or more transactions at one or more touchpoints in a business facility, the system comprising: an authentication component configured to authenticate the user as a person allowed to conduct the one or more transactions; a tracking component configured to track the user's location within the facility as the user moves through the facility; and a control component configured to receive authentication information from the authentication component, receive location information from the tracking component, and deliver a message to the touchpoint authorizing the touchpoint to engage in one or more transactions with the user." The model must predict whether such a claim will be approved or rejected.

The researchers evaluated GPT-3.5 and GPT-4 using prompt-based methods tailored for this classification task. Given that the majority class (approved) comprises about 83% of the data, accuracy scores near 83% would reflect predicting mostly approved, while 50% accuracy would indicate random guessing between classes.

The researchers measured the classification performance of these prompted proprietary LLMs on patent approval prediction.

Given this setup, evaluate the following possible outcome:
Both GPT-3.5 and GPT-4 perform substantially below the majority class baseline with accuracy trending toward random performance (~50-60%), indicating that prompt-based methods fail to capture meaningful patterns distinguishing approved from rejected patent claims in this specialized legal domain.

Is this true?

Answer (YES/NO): YES